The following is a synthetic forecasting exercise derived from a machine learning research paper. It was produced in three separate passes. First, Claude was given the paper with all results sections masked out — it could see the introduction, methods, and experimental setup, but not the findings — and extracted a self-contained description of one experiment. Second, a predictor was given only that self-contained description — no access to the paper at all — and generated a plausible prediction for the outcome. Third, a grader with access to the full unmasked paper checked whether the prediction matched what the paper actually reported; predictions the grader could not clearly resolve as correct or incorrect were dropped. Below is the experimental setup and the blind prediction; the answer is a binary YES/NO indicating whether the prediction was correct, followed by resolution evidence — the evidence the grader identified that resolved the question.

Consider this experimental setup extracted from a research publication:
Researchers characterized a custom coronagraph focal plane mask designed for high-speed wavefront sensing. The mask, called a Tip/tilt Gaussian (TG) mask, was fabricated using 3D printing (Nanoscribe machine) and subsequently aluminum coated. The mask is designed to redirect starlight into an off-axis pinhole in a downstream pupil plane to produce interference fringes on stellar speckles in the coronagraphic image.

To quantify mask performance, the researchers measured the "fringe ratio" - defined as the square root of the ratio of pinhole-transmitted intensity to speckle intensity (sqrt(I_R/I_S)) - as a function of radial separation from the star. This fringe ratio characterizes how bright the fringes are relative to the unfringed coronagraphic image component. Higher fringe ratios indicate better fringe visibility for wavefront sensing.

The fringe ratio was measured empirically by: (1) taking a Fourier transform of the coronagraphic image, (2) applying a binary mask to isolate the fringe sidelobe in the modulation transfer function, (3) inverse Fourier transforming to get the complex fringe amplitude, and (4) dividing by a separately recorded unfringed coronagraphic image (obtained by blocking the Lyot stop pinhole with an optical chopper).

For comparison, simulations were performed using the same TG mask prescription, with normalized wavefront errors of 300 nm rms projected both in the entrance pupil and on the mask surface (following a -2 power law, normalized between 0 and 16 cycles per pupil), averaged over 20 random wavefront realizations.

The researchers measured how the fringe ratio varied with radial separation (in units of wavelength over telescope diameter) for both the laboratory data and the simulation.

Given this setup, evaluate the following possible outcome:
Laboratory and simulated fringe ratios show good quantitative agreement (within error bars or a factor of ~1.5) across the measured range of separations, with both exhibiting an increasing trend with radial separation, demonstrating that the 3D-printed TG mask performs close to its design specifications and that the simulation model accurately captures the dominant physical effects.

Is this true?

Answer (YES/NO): NO